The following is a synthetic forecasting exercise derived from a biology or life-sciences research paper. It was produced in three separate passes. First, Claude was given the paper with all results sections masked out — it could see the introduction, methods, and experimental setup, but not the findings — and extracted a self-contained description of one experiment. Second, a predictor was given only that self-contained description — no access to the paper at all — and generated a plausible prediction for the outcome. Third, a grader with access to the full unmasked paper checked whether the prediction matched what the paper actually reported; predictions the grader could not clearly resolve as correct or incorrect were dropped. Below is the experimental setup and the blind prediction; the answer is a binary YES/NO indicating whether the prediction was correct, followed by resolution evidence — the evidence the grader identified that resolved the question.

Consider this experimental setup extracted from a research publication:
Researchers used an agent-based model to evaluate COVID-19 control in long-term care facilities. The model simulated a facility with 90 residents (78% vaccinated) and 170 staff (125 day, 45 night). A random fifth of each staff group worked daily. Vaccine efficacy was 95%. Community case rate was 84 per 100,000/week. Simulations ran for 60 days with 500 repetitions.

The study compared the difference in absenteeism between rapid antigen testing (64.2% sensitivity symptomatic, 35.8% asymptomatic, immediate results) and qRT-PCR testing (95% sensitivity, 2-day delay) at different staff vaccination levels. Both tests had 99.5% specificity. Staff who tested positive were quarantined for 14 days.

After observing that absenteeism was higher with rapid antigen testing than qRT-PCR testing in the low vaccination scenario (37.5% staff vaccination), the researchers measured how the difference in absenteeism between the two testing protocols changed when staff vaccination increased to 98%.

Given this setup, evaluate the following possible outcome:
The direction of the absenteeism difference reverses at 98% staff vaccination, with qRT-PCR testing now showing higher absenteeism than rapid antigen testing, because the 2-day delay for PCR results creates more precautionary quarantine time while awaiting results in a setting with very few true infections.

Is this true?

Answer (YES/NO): NO